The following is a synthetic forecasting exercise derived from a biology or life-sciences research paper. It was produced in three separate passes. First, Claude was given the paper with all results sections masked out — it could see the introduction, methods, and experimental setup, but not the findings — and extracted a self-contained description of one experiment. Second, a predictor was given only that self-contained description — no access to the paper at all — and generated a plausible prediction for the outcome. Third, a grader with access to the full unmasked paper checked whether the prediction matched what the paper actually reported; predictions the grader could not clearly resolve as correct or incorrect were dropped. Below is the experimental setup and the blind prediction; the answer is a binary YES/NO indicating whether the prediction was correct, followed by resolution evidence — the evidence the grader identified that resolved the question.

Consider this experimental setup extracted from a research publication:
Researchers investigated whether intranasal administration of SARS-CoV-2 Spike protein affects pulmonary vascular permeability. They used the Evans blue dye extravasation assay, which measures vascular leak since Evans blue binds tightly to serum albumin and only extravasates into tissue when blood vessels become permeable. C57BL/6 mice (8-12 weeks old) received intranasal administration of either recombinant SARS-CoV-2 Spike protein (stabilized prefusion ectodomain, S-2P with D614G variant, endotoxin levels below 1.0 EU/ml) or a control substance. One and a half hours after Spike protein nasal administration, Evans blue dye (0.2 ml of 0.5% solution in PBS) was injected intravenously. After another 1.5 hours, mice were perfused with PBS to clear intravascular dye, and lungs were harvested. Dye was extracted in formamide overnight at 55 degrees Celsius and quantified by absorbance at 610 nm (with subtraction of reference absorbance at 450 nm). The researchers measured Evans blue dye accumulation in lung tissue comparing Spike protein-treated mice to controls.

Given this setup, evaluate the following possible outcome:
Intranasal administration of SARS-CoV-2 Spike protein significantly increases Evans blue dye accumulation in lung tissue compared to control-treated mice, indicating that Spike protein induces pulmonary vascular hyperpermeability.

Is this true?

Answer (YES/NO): YES